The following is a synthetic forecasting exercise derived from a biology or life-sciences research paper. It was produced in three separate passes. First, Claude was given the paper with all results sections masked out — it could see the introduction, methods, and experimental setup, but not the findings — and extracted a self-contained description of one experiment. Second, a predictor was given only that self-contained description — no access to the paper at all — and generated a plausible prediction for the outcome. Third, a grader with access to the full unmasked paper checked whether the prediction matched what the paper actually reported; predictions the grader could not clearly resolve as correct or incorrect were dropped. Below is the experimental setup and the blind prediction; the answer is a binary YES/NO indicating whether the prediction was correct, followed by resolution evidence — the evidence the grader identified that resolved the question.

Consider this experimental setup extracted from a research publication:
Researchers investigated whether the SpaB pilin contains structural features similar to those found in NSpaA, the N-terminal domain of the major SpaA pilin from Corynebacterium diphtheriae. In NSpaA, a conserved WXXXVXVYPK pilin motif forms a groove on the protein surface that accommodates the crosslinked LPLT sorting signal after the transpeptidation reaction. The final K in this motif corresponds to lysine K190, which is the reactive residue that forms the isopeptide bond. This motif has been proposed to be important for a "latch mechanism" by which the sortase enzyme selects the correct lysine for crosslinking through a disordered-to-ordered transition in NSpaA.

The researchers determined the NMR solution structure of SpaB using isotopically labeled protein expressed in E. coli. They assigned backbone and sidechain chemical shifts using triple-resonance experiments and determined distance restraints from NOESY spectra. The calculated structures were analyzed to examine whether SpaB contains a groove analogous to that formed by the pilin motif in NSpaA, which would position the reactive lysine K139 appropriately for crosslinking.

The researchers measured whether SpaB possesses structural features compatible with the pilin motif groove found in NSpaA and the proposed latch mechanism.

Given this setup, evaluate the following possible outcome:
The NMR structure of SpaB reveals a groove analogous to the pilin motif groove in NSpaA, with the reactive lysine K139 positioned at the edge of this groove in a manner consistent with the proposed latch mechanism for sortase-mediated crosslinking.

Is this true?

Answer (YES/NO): YES